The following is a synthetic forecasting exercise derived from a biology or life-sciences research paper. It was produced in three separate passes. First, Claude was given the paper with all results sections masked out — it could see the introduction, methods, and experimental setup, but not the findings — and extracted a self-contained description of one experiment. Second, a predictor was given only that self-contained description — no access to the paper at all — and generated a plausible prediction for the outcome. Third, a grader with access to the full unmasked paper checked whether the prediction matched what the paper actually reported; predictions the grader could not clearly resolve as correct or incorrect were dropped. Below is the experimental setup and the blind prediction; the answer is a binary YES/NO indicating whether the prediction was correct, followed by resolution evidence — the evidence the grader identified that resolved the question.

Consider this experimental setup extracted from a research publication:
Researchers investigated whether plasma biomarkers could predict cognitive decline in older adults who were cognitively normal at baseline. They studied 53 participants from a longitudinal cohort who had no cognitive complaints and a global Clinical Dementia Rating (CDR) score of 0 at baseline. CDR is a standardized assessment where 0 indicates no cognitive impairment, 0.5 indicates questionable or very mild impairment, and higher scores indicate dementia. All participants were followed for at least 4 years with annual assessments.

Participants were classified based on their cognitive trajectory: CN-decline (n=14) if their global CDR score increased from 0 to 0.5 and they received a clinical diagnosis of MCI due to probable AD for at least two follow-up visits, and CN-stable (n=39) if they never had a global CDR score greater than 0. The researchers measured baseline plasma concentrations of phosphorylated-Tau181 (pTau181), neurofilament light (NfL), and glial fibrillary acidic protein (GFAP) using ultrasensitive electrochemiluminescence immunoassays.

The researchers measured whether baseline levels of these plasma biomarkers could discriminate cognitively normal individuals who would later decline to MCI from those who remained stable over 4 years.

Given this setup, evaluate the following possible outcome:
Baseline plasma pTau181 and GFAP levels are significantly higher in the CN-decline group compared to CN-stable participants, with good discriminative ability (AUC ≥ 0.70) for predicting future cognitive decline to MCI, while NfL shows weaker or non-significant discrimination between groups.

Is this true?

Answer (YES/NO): NO